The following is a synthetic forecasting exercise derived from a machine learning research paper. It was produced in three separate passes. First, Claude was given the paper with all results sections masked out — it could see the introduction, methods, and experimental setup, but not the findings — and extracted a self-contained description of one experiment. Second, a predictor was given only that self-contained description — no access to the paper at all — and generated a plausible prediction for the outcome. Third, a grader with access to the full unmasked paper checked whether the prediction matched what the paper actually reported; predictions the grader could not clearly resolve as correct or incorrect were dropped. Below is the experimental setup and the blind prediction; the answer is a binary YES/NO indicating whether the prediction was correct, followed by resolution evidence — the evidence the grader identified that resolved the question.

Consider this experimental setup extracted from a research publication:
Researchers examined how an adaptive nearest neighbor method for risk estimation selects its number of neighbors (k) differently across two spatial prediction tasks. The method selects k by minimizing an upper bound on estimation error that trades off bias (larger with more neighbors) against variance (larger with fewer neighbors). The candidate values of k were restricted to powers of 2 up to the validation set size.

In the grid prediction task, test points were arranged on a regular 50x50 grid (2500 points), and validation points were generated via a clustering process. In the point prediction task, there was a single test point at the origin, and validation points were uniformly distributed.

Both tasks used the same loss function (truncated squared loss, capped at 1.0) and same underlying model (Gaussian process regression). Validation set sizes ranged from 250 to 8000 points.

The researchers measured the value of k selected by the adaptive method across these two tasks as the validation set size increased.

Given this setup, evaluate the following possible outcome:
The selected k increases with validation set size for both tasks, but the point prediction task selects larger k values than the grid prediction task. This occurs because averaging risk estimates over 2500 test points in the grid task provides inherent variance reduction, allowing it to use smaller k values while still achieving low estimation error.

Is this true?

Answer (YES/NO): NO